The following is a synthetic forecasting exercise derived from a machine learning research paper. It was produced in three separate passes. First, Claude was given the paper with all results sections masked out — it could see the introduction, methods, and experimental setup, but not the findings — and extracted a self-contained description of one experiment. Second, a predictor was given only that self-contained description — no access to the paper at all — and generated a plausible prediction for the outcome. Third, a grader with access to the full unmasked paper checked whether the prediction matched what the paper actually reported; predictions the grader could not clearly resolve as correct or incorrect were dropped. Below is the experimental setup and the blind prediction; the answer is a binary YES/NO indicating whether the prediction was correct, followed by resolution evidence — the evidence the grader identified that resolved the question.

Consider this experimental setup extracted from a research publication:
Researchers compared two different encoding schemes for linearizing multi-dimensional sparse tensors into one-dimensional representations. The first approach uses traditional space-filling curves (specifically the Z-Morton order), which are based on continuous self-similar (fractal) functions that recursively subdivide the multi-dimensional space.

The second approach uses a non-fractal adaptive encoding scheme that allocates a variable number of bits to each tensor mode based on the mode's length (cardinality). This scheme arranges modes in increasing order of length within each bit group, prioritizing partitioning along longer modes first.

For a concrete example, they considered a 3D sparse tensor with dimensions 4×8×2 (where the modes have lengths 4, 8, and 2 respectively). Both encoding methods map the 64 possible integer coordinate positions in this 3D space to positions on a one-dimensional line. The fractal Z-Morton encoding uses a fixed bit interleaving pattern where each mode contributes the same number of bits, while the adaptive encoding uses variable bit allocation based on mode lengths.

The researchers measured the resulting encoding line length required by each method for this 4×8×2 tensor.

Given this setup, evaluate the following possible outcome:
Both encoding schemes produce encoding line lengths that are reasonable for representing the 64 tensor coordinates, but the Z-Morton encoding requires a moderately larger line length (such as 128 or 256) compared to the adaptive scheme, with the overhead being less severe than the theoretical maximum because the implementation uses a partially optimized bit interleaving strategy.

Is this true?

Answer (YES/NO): NO